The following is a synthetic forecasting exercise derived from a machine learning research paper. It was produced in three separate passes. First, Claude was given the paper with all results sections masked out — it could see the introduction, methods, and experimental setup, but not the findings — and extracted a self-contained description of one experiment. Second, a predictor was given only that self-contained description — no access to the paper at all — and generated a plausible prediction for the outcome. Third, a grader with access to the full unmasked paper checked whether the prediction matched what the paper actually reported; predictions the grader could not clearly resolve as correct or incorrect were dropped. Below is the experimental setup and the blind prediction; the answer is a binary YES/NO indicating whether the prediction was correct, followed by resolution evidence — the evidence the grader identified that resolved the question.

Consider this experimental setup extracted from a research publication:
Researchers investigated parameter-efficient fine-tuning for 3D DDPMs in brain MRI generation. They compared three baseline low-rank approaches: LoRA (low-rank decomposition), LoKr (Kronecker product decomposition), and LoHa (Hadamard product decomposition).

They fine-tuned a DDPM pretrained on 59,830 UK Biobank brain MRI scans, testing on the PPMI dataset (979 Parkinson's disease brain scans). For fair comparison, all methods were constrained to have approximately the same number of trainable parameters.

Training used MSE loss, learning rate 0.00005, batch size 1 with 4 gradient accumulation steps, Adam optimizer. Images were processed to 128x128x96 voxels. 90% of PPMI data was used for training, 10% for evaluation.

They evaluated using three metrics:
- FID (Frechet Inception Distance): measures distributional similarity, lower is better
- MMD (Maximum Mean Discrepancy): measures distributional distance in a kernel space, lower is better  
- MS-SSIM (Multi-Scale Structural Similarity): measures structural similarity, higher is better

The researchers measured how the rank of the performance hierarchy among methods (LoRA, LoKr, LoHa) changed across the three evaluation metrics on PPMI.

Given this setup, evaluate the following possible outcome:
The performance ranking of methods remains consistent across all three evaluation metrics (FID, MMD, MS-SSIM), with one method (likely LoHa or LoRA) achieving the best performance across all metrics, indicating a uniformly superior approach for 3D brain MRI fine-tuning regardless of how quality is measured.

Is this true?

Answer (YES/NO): YES